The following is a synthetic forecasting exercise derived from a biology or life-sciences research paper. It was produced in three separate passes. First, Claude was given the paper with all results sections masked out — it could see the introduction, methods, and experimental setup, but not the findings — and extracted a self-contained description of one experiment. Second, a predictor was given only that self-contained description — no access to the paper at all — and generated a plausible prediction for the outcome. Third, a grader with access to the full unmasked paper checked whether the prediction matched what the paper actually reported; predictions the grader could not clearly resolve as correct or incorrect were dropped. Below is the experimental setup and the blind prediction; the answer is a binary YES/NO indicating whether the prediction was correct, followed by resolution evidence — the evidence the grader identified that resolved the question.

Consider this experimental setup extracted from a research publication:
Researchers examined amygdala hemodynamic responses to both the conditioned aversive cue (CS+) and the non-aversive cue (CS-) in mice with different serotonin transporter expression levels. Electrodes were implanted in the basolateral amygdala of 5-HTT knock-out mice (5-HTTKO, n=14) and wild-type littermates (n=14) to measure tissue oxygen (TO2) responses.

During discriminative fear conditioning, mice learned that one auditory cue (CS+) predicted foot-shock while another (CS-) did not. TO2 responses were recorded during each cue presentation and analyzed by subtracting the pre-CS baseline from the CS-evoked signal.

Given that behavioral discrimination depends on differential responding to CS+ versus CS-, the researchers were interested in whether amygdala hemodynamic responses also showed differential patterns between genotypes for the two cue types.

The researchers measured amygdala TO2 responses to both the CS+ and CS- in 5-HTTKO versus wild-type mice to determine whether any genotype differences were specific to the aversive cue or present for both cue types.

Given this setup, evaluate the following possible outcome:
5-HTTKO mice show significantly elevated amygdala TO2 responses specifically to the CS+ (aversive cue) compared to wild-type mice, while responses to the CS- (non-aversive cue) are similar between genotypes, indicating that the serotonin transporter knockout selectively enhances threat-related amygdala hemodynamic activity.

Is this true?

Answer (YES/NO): NO